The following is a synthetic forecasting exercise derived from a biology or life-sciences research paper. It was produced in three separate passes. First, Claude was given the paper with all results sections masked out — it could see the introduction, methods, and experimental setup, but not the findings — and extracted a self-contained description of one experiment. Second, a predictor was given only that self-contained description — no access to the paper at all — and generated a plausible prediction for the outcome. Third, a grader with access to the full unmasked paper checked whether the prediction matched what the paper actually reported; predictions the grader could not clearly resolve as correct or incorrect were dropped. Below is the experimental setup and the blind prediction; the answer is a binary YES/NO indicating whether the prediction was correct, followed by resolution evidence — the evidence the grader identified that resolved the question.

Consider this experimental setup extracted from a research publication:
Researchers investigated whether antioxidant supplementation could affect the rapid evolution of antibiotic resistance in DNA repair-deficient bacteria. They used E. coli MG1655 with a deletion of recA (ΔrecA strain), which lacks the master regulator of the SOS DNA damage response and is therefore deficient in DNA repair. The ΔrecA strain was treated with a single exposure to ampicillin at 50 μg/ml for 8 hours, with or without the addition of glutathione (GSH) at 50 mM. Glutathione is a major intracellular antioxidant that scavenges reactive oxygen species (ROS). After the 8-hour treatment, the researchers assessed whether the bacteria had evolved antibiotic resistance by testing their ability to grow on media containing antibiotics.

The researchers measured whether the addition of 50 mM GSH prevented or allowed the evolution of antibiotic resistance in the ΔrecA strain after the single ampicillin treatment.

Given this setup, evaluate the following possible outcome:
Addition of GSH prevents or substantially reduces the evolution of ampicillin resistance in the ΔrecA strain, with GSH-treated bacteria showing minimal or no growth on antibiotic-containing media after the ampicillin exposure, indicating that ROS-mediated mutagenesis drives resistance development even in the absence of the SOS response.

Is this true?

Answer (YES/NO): YES